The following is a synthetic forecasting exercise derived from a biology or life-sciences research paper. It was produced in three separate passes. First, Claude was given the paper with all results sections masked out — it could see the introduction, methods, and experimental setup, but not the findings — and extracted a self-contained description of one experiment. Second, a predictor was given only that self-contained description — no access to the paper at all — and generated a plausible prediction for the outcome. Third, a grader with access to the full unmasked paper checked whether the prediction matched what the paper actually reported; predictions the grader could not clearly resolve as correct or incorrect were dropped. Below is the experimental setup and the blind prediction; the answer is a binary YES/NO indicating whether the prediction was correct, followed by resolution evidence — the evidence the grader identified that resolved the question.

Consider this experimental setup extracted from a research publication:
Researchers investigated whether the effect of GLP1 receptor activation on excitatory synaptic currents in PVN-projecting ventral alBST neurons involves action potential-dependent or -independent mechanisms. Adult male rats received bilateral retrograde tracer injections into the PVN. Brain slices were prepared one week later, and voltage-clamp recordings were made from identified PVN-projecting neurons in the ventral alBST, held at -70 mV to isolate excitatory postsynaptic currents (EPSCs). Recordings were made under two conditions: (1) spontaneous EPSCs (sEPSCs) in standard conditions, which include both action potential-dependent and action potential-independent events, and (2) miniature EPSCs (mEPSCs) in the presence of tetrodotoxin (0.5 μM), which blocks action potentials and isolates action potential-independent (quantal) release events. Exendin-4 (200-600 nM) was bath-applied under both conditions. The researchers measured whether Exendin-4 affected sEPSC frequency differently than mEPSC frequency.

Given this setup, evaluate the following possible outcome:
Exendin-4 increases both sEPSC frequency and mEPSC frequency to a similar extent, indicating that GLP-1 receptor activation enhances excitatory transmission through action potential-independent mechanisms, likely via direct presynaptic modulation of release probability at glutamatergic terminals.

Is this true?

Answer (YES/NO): NO